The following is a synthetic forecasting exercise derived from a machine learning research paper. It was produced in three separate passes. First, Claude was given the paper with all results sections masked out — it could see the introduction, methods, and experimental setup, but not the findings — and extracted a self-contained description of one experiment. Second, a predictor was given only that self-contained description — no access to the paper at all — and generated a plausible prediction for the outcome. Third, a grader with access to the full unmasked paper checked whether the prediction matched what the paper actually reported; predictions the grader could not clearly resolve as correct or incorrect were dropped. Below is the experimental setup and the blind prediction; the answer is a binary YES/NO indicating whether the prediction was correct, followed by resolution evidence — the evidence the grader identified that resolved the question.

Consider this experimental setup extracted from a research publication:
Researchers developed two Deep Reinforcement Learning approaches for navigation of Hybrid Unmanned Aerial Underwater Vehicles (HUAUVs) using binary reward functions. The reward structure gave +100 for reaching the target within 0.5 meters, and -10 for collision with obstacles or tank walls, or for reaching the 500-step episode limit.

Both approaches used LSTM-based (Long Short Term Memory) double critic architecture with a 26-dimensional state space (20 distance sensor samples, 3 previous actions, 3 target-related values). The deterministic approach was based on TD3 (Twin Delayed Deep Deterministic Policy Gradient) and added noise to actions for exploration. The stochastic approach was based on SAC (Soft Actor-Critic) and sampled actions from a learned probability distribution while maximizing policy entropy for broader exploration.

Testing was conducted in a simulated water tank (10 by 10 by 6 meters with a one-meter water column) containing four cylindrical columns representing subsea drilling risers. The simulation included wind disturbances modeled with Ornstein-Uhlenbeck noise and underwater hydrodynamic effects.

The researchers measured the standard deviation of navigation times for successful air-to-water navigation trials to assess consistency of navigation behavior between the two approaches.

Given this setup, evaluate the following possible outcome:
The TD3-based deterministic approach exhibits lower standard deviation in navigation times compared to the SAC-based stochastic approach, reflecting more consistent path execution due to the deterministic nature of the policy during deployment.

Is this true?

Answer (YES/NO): NO